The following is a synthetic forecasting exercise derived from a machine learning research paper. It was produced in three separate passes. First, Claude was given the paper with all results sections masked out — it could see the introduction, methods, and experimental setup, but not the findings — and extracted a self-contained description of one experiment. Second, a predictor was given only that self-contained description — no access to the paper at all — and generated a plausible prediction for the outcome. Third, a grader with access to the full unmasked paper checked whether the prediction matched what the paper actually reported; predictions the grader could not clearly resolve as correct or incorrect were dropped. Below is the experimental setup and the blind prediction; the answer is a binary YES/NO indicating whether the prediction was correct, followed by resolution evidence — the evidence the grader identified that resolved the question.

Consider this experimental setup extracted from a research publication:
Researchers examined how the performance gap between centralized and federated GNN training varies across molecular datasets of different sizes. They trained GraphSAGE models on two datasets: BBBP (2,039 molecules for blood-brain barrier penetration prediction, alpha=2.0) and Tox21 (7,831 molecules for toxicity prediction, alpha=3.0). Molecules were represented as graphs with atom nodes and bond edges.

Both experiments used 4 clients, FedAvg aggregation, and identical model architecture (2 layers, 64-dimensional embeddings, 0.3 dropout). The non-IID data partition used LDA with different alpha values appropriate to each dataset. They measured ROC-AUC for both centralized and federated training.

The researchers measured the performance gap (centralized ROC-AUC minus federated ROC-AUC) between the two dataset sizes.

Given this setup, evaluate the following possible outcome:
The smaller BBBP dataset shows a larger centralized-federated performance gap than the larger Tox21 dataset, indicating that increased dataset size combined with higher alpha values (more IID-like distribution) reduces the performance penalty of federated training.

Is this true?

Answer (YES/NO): NO